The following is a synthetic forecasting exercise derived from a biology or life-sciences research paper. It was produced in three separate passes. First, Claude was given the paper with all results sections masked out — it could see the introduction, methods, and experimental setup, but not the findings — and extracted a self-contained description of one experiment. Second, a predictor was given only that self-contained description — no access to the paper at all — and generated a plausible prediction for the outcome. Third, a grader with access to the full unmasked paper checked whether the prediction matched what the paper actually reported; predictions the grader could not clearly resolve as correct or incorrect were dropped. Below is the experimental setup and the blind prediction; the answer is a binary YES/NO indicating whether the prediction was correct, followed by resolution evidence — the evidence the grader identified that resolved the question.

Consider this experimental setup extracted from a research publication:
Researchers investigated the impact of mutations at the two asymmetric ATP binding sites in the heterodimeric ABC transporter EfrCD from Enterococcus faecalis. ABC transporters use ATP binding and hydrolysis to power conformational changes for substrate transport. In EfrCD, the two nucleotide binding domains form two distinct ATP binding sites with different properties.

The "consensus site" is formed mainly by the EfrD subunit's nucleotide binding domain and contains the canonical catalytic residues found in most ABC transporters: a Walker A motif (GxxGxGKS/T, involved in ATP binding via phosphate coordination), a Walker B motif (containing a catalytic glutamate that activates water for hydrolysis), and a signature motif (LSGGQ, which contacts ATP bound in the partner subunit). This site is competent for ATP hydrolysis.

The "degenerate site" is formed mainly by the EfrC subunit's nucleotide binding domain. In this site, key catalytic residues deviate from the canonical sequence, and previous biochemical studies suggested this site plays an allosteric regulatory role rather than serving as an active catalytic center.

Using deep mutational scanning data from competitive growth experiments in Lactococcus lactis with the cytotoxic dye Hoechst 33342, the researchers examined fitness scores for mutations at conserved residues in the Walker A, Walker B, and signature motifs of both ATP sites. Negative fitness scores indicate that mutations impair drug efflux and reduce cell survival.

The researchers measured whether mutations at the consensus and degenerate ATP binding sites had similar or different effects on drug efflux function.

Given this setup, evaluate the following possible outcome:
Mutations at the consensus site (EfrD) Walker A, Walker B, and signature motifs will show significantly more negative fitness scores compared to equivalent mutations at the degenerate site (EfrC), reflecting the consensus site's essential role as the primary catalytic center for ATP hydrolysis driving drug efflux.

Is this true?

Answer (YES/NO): YES